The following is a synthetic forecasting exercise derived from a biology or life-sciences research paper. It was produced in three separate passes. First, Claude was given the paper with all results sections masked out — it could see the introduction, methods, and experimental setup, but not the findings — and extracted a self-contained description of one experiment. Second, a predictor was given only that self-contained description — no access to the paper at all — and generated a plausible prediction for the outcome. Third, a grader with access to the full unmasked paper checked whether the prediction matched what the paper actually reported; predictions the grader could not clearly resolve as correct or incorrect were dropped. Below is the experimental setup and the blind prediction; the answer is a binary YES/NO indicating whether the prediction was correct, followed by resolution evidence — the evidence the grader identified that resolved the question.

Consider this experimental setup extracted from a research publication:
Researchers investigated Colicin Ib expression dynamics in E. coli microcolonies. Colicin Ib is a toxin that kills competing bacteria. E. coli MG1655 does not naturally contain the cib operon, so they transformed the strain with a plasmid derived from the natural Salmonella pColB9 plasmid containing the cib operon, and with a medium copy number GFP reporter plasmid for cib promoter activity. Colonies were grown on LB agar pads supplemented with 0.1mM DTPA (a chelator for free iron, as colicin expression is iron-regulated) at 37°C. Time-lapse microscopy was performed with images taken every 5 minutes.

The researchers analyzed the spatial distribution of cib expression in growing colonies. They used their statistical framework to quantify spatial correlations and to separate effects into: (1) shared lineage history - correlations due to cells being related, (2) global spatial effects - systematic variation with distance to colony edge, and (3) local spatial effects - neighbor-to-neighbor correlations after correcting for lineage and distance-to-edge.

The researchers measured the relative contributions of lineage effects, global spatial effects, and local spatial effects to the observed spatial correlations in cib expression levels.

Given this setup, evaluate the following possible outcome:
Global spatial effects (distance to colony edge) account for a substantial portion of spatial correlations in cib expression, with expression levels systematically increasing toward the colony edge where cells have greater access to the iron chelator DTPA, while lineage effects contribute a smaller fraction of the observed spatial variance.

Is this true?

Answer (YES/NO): NO